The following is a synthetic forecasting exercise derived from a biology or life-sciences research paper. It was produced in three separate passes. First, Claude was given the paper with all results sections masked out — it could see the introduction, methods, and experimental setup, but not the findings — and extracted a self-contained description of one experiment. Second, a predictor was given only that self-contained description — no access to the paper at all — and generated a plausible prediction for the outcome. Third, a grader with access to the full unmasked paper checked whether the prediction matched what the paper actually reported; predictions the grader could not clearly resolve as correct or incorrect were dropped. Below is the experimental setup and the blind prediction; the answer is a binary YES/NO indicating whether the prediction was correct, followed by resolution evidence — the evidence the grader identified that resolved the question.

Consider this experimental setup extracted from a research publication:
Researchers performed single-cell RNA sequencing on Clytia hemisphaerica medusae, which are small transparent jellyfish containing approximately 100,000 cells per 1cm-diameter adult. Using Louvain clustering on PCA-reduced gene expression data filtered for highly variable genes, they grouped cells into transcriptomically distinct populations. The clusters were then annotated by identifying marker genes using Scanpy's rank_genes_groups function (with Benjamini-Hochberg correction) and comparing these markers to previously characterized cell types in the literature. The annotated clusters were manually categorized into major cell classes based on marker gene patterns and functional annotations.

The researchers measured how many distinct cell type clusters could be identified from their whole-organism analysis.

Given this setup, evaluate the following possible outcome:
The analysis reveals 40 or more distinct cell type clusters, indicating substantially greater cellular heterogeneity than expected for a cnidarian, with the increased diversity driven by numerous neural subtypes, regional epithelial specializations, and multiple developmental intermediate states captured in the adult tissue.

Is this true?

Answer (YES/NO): NO